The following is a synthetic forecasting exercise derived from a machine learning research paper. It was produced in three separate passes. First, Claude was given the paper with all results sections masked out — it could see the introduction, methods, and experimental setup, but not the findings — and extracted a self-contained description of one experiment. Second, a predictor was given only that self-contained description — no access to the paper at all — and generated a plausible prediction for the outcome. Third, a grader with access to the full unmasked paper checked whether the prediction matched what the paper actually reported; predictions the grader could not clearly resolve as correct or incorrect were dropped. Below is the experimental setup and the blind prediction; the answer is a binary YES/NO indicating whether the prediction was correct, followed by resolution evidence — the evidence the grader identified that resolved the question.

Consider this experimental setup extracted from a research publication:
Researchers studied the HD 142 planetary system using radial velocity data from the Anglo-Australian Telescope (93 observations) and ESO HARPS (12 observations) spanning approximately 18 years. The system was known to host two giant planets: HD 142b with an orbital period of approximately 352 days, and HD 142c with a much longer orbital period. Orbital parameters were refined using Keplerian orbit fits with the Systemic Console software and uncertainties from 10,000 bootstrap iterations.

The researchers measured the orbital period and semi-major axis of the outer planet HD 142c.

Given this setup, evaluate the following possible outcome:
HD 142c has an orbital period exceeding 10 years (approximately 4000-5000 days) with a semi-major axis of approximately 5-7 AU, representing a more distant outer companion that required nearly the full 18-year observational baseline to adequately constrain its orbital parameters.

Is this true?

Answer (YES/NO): NO